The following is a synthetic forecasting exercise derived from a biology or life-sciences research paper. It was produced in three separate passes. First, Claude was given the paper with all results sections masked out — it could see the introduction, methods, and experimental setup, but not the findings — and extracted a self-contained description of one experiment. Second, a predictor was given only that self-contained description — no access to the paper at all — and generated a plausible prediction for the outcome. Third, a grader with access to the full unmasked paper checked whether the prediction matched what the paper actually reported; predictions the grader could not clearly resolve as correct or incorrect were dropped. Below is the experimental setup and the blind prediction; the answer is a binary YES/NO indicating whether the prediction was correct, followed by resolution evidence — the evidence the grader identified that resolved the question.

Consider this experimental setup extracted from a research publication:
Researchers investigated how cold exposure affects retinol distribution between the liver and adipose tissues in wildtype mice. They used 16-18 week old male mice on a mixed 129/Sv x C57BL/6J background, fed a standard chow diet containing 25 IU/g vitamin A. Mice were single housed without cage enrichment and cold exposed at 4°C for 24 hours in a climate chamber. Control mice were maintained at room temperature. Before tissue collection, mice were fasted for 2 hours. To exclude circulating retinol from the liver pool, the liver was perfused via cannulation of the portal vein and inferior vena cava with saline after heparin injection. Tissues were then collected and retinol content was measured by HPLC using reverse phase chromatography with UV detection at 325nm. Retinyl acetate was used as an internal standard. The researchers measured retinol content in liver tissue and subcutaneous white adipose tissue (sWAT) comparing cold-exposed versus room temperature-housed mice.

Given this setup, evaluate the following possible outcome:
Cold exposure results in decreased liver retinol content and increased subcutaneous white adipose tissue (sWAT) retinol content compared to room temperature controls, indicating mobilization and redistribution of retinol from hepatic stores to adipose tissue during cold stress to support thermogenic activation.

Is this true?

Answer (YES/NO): YES